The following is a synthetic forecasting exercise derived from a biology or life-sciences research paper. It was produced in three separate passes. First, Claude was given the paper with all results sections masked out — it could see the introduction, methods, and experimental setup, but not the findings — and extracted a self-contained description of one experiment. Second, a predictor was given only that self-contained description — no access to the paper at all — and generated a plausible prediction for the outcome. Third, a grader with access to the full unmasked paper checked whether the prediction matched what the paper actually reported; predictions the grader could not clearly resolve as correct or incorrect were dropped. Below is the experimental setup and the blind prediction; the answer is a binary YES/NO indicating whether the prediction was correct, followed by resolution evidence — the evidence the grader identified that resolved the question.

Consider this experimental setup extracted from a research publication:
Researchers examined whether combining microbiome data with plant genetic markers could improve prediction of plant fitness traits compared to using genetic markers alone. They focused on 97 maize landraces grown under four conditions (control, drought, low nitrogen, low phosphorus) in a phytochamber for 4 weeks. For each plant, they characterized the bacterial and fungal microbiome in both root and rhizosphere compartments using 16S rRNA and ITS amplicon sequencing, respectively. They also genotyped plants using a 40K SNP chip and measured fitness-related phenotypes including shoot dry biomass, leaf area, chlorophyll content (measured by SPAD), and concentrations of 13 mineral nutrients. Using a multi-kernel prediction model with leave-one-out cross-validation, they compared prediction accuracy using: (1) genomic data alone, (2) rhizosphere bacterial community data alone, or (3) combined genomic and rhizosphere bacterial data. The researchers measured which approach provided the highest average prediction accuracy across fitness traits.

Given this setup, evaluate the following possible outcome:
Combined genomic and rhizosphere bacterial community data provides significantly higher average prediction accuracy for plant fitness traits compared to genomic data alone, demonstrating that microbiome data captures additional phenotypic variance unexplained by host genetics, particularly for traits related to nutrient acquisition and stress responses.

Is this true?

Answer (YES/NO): YES